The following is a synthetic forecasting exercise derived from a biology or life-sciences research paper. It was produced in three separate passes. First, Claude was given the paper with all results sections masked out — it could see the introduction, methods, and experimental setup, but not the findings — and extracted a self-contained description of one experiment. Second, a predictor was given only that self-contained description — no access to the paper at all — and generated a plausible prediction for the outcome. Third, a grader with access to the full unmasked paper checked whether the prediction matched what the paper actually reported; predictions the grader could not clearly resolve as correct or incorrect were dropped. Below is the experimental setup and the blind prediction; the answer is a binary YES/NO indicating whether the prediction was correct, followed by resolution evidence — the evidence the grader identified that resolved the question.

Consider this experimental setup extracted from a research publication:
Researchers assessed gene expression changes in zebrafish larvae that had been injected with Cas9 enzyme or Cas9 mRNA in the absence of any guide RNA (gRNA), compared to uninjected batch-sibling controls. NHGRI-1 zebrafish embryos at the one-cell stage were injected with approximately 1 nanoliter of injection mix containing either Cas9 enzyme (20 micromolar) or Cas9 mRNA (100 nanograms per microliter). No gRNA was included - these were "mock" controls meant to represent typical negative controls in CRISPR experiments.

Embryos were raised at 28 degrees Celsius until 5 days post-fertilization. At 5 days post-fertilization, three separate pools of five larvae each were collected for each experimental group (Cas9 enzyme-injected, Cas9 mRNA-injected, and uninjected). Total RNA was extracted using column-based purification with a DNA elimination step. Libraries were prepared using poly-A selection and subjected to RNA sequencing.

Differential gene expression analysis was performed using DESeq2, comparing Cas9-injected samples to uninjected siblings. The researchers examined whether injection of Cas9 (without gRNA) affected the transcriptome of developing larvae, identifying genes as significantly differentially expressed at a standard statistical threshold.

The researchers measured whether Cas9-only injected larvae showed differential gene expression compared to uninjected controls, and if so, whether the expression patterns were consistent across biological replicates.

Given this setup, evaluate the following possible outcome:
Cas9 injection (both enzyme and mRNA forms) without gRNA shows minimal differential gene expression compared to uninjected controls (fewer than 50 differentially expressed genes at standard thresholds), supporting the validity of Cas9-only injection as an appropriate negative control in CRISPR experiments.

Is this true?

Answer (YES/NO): NO